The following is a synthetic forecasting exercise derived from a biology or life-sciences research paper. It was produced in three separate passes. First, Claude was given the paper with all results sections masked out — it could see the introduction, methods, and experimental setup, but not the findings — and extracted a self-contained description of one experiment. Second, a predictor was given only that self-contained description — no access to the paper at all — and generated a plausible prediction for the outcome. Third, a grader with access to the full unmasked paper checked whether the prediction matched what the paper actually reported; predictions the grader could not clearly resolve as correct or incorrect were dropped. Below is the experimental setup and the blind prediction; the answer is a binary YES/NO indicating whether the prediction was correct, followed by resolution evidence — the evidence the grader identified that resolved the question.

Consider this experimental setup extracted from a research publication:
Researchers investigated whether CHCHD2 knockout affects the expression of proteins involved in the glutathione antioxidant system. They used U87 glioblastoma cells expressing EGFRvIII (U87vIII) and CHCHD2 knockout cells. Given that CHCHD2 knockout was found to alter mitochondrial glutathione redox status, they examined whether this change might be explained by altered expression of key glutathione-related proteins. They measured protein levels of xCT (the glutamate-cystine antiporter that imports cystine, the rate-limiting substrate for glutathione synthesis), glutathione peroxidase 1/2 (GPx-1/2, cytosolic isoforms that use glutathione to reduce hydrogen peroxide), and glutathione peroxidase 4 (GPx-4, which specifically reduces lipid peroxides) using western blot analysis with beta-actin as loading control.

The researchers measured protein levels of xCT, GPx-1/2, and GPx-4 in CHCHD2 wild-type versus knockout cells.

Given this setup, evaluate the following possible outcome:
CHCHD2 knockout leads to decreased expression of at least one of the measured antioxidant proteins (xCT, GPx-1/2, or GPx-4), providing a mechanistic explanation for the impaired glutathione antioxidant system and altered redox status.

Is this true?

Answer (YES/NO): NO